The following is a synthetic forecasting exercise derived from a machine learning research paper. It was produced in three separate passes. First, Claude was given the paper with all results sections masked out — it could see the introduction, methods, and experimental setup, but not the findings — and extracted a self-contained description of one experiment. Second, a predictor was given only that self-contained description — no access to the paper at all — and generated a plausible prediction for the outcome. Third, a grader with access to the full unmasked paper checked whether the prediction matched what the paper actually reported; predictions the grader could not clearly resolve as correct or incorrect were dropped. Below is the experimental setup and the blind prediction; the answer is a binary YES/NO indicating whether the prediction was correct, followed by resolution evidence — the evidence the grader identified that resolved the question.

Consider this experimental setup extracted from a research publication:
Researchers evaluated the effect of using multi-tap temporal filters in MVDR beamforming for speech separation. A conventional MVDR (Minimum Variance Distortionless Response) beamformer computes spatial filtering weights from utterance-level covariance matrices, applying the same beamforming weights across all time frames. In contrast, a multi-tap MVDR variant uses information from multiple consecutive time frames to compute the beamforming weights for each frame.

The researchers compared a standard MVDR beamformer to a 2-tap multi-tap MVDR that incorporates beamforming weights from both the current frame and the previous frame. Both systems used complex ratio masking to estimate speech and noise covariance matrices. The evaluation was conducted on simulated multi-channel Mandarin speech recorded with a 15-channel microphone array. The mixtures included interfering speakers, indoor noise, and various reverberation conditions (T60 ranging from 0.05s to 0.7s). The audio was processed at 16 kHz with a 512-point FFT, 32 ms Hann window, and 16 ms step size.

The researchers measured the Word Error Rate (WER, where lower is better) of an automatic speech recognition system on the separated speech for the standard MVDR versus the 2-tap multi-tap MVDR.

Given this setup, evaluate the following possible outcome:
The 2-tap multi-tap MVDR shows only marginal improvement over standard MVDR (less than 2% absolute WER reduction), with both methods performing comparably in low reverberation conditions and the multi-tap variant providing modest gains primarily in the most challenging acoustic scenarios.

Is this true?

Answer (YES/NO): NO